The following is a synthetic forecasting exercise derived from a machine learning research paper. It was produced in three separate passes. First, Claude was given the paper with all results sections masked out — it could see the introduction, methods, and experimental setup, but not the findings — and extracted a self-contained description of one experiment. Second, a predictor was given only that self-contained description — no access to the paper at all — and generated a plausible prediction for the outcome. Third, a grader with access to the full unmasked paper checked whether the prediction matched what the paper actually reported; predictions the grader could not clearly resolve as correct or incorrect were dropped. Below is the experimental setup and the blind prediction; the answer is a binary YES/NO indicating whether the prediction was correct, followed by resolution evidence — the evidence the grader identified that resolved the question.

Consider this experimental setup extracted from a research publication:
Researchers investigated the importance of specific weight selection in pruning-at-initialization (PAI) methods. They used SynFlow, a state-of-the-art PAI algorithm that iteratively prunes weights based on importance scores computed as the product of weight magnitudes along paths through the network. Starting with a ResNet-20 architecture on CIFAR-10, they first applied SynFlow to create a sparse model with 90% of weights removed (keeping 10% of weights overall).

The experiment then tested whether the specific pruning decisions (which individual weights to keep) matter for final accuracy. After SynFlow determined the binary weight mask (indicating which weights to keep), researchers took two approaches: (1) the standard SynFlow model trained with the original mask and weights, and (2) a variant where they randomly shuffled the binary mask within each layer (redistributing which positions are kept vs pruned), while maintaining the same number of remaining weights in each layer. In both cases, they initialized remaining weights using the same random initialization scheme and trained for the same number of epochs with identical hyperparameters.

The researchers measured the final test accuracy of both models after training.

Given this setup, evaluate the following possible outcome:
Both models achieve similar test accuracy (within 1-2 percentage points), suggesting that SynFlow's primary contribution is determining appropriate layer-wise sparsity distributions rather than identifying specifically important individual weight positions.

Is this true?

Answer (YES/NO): YES